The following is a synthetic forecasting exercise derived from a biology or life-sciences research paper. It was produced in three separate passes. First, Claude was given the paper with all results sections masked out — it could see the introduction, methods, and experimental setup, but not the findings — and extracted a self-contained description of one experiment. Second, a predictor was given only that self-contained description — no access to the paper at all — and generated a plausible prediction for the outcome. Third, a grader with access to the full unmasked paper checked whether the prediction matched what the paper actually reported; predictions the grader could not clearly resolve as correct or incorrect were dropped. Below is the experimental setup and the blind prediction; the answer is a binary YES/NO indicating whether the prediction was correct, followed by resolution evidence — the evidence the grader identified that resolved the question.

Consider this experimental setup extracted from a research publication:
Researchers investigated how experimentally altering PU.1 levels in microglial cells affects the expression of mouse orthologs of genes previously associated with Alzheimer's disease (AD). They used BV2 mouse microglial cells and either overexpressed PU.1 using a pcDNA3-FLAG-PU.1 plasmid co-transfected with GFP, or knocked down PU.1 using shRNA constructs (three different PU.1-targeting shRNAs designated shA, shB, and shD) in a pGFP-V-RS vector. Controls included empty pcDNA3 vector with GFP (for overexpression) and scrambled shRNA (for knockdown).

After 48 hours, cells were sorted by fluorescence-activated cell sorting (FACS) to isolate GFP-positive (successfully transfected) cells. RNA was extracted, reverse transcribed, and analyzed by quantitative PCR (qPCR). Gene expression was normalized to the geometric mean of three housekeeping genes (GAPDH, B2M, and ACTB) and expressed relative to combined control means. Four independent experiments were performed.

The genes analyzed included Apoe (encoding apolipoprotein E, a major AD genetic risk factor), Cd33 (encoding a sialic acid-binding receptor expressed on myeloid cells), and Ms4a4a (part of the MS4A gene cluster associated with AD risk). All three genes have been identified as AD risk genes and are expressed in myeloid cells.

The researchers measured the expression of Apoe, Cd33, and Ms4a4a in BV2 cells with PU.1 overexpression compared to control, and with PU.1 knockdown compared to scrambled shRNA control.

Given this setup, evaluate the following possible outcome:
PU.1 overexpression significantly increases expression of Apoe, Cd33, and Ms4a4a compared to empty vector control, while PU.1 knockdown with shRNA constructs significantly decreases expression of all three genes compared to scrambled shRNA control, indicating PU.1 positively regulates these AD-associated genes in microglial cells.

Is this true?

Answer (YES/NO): NO